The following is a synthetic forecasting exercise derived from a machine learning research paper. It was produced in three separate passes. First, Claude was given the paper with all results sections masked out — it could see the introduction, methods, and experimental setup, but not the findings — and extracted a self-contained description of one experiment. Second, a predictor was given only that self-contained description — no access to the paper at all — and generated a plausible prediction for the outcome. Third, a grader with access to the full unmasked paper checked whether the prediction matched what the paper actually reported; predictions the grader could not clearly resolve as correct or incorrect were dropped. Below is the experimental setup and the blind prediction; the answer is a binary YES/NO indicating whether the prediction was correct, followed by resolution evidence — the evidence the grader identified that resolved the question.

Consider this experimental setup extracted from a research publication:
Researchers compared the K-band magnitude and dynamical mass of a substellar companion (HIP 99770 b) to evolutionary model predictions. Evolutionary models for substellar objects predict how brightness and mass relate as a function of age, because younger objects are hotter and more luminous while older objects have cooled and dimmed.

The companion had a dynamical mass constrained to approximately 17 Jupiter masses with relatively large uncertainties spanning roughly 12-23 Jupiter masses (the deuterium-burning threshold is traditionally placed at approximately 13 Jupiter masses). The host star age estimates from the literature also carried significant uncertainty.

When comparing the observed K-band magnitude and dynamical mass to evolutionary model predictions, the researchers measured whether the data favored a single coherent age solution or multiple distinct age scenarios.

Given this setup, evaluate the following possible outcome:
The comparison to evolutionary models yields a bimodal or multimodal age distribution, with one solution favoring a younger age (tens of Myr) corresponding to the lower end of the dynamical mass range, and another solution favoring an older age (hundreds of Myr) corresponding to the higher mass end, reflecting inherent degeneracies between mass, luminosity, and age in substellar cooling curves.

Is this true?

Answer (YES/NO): NO